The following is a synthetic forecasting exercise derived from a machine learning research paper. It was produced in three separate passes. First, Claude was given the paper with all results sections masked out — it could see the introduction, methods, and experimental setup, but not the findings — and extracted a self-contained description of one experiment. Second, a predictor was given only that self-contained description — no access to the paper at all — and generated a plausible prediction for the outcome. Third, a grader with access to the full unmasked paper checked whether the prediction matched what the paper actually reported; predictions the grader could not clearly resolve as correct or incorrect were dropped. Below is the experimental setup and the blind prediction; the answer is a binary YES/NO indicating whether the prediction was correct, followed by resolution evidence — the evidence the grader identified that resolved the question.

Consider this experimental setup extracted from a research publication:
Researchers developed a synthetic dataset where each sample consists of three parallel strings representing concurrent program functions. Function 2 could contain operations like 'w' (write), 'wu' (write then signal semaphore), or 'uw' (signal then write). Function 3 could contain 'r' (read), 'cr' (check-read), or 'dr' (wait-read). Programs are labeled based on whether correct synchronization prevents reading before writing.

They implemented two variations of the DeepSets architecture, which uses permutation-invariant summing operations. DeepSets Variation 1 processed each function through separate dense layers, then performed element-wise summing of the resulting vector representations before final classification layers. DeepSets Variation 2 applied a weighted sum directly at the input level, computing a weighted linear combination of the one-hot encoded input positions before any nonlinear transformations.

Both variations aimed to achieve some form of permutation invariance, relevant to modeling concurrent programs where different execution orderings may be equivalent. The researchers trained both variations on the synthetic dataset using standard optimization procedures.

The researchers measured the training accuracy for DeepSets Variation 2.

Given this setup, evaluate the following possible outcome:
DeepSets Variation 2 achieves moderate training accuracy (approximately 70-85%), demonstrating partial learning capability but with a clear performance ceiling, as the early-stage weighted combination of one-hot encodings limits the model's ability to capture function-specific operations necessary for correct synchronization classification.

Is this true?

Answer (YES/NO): NO